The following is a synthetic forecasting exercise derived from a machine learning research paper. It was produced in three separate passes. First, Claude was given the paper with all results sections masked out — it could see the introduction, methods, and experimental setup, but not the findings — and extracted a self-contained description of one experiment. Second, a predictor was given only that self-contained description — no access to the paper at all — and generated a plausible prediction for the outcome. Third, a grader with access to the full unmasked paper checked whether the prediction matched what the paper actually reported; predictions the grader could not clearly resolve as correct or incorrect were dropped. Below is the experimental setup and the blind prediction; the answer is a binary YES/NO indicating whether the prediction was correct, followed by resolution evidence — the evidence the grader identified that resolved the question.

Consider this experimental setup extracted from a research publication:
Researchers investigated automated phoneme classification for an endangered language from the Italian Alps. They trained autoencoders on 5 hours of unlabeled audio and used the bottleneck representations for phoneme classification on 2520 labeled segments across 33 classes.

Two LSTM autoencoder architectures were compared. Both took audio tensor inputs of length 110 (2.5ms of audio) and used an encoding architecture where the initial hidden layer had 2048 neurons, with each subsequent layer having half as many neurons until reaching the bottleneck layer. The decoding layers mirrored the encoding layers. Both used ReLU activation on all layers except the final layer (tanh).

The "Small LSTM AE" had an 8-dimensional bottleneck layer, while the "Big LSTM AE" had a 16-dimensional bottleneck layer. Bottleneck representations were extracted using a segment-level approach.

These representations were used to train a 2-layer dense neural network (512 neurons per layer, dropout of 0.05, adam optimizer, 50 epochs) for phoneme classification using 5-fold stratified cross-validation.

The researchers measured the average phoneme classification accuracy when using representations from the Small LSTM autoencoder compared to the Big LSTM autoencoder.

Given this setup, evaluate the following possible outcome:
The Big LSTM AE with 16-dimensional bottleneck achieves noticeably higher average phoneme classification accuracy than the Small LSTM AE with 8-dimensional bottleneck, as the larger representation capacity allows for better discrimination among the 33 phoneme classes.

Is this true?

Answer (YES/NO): NO